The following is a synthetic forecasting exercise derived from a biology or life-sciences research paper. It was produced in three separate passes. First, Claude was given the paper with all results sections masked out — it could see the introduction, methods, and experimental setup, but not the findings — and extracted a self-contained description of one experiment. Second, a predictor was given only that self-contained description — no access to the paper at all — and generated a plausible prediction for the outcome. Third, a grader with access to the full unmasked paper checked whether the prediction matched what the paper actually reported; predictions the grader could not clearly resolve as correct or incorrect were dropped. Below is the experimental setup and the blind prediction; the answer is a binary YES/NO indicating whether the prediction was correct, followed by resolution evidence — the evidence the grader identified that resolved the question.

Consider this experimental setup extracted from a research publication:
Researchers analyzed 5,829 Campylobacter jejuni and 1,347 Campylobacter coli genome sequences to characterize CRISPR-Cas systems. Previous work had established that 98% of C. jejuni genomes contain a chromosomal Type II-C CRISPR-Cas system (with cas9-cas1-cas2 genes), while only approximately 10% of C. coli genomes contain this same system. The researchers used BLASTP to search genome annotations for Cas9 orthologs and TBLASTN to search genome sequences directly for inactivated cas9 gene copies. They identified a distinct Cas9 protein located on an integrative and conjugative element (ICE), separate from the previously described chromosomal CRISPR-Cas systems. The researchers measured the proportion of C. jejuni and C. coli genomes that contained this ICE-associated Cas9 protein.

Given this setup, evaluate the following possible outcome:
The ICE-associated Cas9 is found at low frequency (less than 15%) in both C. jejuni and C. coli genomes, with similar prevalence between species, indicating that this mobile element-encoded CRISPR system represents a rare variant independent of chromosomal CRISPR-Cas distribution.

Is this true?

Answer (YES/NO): NO